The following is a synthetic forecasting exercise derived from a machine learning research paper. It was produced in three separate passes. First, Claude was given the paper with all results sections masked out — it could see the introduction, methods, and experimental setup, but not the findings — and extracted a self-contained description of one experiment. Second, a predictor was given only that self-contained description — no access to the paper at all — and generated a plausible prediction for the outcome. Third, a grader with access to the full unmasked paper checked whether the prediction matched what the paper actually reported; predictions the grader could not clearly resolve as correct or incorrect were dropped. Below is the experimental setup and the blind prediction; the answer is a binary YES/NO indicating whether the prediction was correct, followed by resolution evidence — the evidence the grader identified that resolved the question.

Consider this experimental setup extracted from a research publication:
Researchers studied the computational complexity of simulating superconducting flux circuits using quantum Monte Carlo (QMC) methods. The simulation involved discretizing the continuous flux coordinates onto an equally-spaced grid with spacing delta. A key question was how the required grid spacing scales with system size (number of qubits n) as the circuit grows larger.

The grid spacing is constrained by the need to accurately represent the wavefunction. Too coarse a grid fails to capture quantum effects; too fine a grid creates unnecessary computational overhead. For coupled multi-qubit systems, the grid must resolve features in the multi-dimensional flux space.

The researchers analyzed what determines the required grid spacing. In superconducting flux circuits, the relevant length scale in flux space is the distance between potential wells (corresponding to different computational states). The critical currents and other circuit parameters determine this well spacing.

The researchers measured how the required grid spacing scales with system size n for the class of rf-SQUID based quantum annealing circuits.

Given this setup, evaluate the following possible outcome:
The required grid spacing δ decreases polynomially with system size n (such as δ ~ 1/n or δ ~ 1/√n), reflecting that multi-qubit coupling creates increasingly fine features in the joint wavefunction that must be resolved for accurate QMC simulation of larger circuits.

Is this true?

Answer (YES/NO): NO